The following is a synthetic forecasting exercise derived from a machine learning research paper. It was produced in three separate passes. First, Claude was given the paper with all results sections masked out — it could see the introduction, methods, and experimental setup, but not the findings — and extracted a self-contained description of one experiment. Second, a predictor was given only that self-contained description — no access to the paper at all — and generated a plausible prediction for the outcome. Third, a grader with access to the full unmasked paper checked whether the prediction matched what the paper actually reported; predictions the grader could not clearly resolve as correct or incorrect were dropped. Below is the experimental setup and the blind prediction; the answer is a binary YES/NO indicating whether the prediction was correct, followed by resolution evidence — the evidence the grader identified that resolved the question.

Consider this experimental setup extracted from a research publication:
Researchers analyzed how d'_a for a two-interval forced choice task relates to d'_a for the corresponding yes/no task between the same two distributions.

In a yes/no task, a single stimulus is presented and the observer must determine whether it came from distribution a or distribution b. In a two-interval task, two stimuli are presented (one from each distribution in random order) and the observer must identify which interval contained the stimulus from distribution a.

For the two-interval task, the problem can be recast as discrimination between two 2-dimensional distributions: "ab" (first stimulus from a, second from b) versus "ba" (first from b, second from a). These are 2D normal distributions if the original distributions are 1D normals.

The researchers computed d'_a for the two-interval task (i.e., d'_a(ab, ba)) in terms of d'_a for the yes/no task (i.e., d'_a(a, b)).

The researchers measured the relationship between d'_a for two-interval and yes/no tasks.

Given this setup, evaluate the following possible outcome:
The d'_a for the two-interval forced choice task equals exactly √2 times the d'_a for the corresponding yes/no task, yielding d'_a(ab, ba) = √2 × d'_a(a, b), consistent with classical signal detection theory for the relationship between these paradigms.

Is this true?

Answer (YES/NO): YES